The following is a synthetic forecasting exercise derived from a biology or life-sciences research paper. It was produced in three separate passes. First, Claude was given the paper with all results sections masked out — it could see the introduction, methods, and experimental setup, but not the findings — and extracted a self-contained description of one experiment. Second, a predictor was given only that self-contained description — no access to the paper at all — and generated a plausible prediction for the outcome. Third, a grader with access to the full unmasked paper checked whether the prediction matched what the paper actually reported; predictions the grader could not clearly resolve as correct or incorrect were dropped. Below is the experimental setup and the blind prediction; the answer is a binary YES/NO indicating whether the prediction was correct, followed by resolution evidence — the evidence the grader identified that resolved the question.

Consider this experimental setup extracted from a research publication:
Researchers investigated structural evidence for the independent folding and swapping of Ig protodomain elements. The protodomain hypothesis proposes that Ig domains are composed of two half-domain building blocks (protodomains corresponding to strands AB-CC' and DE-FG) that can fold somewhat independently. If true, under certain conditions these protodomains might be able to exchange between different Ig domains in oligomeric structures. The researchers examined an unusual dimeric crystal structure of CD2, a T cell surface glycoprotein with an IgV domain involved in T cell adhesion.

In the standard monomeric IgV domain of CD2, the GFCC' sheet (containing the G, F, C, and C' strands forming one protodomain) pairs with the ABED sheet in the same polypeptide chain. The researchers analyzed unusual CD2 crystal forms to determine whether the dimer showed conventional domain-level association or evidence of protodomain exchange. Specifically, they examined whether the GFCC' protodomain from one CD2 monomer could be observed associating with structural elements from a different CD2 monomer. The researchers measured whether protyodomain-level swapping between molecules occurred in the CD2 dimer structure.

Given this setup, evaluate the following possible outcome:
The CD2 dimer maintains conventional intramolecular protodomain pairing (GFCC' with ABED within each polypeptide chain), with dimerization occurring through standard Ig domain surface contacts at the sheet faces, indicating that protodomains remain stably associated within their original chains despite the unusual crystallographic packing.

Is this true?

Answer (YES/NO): NO